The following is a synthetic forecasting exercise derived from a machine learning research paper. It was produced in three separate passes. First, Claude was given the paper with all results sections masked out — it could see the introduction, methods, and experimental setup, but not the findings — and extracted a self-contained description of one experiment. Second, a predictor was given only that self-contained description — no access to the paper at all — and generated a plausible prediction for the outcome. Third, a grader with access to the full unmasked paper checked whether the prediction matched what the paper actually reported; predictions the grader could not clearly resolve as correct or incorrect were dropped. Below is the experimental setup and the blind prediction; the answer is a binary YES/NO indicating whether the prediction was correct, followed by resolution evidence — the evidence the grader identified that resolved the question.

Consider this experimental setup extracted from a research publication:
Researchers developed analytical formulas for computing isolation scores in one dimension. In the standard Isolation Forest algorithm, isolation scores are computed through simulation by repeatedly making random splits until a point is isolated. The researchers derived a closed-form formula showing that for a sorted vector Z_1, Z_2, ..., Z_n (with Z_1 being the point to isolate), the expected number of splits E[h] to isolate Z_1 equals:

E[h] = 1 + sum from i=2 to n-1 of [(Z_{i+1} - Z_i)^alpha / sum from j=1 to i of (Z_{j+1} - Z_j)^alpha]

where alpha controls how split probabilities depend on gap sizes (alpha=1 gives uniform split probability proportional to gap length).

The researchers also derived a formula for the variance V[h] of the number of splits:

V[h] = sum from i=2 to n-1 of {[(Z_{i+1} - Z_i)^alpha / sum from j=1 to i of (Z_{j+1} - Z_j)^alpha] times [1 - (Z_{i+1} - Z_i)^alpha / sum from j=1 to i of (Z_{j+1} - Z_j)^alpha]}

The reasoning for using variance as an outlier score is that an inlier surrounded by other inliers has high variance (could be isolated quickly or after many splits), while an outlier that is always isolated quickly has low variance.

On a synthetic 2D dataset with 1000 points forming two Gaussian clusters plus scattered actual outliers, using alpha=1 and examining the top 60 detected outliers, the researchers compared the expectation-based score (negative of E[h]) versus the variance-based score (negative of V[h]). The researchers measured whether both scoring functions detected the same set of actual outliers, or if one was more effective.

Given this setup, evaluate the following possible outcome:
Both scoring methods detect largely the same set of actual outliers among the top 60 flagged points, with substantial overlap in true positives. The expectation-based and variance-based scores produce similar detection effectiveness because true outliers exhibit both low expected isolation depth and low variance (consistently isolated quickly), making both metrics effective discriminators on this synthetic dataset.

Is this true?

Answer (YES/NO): NO